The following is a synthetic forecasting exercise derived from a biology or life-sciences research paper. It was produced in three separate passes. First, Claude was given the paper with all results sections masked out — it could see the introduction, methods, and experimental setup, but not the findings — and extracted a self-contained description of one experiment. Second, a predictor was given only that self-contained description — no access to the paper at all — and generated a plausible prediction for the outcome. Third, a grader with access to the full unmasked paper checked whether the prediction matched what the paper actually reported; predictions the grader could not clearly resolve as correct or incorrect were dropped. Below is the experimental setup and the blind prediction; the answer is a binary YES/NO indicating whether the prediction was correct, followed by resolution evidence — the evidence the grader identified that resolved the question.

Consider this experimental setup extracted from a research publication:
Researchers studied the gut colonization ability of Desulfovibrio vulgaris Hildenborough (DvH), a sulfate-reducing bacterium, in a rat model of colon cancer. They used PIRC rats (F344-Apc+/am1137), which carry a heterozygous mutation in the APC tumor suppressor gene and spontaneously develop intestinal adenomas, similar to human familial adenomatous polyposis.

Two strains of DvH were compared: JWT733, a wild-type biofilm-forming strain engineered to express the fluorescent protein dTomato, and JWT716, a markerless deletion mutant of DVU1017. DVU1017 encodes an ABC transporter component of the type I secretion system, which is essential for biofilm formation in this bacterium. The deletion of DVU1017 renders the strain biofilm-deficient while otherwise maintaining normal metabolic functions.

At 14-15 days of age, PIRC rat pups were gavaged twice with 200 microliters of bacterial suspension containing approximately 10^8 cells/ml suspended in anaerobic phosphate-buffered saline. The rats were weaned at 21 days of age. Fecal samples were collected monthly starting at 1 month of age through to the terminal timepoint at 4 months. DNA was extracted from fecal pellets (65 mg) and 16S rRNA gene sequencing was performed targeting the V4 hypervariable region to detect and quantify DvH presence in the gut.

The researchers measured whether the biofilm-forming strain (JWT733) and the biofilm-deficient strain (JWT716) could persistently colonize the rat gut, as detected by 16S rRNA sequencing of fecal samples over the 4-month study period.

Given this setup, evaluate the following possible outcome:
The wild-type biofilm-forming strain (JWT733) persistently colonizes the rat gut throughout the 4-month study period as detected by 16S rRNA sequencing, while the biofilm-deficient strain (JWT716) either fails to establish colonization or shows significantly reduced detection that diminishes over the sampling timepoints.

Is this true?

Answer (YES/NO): YES